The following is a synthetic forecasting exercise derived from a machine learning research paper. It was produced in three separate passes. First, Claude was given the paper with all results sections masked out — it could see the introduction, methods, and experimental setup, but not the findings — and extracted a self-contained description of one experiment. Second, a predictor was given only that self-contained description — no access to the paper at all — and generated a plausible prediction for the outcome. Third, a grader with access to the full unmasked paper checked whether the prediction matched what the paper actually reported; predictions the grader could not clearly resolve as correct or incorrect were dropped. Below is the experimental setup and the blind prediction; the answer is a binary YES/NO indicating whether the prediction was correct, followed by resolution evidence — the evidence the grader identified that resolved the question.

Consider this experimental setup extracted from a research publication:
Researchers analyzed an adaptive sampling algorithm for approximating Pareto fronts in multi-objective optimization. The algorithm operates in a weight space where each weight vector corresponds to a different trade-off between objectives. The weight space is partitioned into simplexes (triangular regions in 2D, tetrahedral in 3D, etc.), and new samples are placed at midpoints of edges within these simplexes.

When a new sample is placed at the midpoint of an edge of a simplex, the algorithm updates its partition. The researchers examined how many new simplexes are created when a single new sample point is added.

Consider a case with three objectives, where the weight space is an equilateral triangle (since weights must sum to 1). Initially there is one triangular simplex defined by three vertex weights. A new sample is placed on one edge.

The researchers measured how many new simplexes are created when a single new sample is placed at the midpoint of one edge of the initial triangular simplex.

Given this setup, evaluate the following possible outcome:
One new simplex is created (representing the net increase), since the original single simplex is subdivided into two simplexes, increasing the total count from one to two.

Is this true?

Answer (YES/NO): NO